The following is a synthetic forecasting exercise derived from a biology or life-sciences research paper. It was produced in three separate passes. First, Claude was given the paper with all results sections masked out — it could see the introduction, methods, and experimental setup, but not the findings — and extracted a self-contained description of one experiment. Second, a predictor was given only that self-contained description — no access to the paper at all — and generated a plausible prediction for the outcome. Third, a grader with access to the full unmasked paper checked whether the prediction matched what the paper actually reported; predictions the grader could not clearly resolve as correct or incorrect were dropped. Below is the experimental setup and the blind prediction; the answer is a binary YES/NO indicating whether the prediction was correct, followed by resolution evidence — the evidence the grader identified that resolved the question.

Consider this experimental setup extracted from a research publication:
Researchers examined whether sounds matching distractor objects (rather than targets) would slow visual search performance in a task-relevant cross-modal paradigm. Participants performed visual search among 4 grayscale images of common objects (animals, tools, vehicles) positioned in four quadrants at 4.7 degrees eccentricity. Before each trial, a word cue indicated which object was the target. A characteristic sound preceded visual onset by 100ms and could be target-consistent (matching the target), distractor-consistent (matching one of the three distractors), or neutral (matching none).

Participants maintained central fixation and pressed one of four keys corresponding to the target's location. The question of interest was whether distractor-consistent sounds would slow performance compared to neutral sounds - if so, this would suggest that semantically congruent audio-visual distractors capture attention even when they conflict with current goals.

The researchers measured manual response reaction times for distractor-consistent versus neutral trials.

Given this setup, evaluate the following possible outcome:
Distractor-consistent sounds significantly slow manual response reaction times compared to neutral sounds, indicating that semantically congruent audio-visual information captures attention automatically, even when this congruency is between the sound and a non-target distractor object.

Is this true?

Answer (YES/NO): YES